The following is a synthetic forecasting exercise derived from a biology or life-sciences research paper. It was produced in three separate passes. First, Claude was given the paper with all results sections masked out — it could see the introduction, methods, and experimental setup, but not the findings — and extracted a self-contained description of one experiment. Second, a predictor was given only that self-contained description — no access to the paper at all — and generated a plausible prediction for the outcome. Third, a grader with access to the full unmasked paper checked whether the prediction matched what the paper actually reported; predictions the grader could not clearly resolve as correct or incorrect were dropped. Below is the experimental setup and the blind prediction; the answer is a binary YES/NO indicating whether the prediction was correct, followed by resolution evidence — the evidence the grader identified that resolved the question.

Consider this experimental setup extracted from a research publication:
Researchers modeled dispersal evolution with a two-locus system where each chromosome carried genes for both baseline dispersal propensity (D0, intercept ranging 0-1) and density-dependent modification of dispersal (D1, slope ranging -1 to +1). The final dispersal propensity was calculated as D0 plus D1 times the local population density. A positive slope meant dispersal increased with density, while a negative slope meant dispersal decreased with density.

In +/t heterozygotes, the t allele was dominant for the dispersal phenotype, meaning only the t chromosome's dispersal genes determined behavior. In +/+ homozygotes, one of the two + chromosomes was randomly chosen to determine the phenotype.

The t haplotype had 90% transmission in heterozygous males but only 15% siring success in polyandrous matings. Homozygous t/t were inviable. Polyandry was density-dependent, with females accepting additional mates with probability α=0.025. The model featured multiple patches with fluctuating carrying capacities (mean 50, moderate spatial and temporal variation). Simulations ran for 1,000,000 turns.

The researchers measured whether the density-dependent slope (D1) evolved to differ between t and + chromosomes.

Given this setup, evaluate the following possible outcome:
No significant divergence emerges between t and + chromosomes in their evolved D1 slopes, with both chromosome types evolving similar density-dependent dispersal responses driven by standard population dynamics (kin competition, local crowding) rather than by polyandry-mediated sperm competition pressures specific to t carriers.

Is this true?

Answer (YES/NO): NO